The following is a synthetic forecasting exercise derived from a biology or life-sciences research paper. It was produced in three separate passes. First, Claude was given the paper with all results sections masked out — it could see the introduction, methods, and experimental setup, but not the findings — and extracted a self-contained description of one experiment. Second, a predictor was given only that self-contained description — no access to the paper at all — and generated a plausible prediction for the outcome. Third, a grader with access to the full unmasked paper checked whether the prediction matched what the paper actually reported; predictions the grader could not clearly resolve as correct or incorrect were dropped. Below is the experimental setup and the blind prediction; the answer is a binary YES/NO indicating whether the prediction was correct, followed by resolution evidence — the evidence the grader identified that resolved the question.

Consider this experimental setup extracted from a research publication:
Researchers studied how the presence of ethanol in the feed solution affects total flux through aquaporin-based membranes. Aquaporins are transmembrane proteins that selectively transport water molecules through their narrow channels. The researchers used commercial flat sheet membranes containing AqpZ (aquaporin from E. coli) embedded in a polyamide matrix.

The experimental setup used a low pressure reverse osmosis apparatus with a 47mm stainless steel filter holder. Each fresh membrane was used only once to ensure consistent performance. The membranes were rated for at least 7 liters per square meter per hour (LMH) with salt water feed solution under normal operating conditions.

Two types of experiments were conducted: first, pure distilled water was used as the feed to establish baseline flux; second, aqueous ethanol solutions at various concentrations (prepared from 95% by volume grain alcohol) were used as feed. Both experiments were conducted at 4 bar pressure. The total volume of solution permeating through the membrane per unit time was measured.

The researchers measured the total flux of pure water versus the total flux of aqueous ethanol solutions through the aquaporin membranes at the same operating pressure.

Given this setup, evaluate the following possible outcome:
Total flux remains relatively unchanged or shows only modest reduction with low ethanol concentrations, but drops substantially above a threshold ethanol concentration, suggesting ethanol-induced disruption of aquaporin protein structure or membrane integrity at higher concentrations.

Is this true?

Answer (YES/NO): NO